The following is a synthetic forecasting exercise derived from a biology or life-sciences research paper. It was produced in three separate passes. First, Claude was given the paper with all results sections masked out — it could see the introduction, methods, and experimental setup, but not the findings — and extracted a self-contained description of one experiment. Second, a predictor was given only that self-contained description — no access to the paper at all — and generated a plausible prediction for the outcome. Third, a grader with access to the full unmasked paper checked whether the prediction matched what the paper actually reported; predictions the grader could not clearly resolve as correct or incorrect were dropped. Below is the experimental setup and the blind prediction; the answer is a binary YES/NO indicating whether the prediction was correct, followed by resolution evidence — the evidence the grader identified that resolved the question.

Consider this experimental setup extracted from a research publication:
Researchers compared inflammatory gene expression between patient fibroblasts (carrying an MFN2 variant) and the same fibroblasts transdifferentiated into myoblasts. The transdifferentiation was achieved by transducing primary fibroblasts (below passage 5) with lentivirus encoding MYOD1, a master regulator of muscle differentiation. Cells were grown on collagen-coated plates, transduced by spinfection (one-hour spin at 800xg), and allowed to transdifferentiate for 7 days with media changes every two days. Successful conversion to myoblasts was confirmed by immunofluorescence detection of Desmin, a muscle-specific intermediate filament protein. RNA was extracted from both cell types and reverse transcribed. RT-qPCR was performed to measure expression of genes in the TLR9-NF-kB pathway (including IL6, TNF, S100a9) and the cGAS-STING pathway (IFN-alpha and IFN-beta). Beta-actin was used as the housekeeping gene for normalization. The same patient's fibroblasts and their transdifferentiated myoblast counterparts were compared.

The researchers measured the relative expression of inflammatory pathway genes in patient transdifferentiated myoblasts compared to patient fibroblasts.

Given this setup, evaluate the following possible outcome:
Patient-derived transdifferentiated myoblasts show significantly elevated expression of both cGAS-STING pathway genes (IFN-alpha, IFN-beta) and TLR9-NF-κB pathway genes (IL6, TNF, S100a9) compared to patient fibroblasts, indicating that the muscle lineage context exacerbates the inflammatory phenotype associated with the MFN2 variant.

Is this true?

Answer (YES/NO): YES